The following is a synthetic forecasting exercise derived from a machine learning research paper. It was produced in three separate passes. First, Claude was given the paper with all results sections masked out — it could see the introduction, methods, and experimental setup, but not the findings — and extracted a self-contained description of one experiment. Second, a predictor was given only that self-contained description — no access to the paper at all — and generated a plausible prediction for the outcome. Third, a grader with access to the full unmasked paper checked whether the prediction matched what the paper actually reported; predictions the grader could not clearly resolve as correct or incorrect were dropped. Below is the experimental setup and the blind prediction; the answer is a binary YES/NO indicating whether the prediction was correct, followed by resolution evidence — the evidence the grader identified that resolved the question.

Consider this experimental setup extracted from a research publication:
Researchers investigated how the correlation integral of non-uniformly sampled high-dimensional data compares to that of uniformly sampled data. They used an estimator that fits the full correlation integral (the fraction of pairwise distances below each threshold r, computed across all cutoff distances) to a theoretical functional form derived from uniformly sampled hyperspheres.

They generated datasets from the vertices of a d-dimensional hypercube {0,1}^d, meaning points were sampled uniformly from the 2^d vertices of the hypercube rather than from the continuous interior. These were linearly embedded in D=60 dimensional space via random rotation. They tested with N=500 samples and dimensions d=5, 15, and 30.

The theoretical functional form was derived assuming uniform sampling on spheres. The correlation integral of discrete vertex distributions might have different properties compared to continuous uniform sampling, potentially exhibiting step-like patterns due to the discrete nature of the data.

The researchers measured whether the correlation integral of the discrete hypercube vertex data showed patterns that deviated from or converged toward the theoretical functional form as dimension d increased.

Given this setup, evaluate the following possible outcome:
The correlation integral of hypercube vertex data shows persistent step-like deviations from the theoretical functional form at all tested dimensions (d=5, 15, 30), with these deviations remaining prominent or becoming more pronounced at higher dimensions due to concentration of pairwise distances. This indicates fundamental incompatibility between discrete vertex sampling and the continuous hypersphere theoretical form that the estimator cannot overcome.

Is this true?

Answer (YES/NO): NO